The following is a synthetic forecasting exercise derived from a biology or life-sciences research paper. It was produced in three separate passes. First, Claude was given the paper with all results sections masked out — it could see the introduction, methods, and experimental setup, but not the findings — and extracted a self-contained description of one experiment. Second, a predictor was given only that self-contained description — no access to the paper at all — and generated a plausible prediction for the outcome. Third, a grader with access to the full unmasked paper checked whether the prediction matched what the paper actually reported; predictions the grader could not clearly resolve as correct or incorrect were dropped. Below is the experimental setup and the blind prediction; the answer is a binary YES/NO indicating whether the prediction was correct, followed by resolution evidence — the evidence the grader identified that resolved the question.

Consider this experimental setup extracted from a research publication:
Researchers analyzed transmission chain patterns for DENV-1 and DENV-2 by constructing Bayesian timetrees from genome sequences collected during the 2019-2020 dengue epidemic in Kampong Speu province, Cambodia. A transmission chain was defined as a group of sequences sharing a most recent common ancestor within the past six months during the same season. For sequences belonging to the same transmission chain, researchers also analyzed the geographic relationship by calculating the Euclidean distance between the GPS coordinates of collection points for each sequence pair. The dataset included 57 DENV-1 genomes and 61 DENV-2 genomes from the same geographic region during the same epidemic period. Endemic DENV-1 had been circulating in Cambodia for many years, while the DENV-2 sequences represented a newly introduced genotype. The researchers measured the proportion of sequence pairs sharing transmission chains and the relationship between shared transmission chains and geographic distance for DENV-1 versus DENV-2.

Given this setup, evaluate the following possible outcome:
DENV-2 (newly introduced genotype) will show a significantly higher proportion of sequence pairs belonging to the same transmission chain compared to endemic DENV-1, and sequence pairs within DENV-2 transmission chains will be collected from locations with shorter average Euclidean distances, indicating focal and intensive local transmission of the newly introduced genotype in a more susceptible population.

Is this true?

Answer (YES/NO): YES